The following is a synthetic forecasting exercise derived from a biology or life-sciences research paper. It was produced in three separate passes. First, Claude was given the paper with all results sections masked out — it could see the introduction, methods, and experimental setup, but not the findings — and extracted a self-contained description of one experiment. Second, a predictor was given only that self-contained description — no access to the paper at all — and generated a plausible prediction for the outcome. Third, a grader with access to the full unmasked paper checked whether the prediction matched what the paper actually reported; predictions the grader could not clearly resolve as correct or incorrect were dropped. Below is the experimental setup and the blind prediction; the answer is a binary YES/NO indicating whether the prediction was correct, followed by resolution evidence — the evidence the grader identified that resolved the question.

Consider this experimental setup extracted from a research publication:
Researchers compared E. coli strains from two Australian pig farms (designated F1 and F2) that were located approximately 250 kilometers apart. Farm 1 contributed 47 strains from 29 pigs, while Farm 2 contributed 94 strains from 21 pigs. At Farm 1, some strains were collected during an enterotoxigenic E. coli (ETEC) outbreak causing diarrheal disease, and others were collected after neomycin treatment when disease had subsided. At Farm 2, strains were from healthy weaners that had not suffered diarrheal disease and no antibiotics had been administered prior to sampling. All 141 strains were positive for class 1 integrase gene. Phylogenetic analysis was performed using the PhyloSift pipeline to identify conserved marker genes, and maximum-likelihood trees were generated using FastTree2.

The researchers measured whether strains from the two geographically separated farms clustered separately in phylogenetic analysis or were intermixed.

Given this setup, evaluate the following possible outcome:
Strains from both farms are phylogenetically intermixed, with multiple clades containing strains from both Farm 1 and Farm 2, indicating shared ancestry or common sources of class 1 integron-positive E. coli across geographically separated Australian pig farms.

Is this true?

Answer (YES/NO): YES